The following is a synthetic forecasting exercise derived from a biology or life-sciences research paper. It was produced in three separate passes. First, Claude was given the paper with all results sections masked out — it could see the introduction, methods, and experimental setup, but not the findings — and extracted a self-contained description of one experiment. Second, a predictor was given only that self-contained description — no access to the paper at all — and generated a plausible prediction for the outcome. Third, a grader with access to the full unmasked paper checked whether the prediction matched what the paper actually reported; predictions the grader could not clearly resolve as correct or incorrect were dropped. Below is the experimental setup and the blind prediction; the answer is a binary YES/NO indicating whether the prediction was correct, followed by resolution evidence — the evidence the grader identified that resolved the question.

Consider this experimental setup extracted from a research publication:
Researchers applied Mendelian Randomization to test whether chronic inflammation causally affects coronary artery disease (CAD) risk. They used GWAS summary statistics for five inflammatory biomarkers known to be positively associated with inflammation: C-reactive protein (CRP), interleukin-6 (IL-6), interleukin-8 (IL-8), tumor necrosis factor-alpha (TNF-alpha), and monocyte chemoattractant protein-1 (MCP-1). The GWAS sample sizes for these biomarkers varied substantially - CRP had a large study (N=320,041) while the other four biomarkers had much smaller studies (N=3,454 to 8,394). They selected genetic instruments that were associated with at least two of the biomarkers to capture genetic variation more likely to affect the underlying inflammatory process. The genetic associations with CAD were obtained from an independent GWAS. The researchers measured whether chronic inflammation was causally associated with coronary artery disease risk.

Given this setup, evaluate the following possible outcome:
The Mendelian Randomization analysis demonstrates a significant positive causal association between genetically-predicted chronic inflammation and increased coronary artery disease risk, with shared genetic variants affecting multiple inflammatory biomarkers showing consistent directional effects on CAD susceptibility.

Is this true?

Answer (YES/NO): YES